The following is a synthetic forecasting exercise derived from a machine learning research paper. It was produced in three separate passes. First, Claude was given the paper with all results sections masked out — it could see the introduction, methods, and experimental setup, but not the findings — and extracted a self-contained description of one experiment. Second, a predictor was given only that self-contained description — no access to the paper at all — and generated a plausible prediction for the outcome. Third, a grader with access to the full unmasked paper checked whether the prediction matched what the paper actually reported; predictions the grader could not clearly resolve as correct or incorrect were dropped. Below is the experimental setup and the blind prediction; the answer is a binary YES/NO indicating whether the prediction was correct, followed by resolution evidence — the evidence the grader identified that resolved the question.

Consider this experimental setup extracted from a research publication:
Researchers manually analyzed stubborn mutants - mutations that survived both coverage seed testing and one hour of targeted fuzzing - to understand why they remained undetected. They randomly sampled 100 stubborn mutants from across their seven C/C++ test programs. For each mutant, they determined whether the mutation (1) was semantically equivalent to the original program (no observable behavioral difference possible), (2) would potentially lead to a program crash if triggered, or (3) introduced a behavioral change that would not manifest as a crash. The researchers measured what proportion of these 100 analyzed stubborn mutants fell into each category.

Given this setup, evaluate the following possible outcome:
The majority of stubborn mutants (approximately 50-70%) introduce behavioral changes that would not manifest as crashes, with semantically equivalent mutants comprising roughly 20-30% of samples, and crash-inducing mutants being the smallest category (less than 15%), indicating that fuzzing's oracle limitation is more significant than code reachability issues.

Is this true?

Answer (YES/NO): NO